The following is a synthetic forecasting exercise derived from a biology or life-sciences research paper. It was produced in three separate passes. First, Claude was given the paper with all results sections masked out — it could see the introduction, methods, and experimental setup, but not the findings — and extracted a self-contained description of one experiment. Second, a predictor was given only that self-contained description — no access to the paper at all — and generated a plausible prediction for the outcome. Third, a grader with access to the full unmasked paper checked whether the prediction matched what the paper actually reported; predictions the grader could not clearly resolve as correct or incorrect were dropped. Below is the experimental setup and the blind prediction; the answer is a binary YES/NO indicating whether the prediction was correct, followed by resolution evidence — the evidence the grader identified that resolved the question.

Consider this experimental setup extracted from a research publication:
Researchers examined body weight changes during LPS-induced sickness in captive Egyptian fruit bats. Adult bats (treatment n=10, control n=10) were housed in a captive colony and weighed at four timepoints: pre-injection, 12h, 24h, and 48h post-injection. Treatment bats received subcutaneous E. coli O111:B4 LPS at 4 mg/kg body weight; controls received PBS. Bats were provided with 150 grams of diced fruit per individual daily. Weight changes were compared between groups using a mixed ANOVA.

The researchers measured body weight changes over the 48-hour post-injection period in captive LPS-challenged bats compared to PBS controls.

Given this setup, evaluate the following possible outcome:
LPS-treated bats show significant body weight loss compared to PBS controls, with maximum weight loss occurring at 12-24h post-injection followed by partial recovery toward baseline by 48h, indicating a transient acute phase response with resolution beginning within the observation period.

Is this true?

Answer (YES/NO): NO